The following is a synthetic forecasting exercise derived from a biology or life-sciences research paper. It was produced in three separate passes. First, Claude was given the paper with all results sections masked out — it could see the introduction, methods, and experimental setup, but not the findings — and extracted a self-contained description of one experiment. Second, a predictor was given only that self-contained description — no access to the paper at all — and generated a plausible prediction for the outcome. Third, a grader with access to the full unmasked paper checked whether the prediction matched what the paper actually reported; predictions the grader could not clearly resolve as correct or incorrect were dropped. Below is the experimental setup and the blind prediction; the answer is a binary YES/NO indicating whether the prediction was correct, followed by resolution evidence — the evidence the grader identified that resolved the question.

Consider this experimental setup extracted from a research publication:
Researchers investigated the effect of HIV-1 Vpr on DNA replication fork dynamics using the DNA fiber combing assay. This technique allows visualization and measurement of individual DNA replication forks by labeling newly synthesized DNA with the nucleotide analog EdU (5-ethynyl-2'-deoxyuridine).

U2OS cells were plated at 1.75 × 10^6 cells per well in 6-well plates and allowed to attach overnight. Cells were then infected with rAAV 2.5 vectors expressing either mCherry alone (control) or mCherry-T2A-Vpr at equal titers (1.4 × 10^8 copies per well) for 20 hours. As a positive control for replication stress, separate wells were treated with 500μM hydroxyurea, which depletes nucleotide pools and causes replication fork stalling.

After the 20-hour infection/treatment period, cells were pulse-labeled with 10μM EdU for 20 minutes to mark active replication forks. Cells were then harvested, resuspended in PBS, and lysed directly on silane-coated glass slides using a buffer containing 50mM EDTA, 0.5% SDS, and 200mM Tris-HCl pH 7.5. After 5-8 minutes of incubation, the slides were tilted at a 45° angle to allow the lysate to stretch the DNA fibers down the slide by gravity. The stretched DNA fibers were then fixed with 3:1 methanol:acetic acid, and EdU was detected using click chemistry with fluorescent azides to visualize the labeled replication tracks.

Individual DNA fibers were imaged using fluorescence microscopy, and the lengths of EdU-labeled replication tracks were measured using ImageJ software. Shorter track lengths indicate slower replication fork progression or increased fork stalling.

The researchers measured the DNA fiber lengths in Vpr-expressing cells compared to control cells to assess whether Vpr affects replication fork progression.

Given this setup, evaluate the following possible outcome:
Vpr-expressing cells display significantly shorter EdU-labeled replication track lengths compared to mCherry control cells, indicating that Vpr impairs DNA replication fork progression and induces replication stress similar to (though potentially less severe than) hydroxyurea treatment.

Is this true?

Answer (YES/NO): YES